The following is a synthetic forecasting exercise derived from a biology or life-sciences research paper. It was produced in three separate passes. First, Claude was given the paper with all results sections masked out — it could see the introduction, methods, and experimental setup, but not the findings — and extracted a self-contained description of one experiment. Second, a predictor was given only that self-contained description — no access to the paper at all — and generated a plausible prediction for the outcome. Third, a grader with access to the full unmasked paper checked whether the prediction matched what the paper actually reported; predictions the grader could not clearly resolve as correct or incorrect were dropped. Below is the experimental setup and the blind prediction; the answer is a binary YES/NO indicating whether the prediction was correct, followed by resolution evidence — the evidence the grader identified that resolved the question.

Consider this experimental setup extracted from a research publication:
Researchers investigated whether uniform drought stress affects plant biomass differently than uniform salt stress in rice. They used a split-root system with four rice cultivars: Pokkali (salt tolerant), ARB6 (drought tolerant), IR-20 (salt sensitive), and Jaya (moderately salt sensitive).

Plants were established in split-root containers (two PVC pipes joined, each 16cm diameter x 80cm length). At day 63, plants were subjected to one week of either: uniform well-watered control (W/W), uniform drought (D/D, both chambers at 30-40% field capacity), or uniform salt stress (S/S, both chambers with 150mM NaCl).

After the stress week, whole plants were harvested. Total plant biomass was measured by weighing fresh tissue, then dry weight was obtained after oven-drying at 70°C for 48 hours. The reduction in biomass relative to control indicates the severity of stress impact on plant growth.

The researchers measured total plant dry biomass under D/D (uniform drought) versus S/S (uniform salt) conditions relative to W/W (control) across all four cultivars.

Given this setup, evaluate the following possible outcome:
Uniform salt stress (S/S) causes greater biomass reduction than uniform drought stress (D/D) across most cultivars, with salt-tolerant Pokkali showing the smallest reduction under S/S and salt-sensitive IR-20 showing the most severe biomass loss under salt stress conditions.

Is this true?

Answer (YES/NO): NO